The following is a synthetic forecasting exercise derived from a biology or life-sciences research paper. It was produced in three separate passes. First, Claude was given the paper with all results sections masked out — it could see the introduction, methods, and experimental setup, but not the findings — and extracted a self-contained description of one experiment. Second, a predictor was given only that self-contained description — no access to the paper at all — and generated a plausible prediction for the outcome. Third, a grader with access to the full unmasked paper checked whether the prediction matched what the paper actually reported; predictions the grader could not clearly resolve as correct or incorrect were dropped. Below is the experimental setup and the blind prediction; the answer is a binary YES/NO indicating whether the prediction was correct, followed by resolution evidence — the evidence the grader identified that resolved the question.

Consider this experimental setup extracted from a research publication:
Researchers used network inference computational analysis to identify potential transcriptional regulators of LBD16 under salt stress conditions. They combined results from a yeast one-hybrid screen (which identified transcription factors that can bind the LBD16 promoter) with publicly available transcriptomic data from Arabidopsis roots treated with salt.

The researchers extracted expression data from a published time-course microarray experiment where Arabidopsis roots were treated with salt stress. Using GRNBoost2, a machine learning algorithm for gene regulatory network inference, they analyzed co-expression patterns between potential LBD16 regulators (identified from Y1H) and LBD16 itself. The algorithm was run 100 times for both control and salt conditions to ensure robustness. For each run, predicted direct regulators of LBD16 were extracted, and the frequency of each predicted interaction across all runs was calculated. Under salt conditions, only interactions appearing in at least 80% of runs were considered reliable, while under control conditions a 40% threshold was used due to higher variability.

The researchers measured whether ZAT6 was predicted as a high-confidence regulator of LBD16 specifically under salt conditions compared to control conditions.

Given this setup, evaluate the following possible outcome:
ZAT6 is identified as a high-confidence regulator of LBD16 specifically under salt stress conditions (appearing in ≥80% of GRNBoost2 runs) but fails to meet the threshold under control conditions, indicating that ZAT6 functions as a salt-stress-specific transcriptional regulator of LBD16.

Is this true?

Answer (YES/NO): YES